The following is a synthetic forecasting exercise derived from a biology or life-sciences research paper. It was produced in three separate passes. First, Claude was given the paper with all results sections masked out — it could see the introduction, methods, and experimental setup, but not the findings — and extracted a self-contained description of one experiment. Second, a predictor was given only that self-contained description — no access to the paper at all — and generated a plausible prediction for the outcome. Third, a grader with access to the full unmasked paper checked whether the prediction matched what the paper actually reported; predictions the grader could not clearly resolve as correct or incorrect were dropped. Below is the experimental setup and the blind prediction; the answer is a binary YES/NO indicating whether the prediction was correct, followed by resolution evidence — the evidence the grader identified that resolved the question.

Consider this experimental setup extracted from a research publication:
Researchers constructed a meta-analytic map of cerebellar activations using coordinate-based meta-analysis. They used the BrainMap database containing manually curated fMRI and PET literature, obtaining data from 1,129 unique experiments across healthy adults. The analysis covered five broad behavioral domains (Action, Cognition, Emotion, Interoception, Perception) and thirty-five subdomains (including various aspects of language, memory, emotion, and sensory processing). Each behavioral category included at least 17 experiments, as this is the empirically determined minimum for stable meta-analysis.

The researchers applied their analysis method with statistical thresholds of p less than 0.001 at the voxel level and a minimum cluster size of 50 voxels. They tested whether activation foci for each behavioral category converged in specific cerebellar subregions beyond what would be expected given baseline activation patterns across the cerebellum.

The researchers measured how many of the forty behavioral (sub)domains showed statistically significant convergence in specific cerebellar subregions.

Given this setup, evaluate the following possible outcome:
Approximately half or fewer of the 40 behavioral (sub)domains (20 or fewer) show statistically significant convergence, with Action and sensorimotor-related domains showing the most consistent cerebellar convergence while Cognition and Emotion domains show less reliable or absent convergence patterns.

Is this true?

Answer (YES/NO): YES